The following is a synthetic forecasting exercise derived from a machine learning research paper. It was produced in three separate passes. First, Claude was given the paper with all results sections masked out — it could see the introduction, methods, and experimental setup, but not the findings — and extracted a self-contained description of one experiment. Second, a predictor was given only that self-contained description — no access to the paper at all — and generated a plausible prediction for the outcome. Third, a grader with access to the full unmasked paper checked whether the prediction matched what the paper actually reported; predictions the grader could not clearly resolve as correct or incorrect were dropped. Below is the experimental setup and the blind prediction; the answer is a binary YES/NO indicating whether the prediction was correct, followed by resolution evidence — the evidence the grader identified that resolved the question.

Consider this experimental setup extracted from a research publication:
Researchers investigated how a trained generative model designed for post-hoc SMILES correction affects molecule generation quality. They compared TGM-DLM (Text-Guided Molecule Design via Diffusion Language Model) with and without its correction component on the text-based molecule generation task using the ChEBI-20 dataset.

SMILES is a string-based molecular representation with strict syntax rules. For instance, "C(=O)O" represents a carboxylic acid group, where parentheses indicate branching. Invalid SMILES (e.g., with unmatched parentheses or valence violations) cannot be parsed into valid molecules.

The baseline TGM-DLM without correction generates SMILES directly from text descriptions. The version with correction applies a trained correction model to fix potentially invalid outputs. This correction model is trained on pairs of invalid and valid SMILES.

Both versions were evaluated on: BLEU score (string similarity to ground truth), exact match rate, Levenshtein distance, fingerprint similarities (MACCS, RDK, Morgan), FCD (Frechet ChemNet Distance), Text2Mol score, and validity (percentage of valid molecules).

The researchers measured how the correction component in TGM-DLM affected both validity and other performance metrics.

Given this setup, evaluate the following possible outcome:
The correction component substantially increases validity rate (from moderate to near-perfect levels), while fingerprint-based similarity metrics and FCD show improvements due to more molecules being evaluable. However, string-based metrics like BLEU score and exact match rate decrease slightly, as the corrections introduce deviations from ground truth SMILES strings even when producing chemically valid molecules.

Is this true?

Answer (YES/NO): NO